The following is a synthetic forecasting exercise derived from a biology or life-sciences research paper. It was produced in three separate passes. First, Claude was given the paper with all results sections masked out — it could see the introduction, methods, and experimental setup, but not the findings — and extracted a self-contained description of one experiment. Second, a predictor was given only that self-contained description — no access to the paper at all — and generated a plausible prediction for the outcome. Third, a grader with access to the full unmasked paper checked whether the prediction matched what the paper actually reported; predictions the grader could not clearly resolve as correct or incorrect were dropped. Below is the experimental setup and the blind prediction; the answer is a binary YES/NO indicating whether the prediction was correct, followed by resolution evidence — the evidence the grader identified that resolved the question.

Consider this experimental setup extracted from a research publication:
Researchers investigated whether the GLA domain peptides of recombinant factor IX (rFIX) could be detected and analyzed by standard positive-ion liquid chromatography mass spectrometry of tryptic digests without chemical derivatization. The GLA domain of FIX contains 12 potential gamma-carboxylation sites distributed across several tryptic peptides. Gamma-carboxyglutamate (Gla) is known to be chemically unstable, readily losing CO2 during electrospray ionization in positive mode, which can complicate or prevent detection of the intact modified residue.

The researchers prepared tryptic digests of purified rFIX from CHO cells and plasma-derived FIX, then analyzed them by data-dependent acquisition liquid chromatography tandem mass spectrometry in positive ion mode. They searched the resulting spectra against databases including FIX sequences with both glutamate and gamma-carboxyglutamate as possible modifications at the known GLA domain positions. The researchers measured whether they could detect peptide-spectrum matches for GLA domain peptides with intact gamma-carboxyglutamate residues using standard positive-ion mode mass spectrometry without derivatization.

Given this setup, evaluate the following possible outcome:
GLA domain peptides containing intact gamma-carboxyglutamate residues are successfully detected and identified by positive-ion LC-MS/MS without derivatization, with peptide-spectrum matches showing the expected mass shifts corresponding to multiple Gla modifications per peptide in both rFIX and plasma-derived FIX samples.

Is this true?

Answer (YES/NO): NO